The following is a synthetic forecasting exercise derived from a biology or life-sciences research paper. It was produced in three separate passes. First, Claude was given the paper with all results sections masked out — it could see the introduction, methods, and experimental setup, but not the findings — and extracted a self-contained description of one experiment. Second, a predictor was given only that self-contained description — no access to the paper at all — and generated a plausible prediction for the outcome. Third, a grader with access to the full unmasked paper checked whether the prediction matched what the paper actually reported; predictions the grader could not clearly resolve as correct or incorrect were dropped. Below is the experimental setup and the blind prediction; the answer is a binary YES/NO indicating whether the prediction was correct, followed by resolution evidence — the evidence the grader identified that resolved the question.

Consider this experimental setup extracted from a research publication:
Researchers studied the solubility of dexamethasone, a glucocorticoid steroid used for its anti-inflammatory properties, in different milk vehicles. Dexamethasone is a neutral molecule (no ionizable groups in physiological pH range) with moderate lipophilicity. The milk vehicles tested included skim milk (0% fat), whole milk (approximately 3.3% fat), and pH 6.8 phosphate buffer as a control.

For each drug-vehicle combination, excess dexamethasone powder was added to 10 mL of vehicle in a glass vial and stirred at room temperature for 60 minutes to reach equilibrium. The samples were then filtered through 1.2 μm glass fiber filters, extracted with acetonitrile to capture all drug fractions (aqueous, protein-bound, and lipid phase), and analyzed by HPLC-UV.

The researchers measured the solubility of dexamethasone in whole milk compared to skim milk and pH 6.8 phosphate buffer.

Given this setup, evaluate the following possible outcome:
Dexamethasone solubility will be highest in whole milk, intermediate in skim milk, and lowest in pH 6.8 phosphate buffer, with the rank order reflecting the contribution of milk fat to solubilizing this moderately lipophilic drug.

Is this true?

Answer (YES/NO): NO